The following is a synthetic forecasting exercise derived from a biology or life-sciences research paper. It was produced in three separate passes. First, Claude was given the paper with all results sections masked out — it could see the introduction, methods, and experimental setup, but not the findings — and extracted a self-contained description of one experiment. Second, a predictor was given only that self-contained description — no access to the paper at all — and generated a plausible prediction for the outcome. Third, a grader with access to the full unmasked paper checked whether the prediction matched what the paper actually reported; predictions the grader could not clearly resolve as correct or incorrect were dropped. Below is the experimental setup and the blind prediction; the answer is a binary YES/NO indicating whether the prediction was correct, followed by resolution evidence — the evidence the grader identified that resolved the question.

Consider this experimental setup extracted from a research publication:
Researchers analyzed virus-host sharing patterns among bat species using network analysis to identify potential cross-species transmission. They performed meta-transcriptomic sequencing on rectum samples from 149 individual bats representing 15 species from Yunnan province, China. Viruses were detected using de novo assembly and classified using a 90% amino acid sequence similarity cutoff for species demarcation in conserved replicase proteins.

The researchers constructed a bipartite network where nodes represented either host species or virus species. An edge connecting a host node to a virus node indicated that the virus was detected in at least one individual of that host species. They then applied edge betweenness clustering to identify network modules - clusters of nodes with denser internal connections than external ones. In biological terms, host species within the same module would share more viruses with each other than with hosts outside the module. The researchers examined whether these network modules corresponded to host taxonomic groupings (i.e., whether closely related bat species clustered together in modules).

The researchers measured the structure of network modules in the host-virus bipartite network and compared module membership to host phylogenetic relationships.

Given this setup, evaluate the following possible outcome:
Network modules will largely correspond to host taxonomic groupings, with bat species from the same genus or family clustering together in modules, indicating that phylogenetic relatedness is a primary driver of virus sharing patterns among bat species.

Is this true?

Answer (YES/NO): YES